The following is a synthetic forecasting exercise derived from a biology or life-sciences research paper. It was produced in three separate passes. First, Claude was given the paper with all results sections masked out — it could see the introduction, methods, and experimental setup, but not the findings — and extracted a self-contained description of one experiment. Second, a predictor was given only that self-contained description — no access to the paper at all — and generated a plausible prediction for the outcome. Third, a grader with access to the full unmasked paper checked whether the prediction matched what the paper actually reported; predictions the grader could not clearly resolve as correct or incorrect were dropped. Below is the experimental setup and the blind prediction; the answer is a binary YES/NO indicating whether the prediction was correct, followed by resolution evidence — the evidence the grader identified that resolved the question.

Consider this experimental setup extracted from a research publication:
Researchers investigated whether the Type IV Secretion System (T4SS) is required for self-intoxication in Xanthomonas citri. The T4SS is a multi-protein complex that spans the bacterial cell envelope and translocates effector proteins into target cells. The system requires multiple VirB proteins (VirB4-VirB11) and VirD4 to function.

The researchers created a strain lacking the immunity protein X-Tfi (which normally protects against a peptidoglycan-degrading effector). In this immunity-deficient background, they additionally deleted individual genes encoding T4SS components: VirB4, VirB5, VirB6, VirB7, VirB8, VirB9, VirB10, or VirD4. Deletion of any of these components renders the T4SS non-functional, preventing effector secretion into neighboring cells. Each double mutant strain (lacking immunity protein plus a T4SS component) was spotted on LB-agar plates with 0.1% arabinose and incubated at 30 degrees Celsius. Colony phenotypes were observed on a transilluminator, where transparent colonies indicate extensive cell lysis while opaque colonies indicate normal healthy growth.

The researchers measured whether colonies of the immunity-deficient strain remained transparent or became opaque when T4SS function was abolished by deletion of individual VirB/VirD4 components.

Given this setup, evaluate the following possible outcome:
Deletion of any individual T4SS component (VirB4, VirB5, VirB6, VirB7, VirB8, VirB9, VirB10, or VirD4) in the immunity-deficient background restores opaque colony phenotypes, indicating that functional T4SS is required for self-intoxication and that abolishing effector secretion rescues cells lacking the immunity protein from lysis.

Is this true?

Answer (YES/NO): NO